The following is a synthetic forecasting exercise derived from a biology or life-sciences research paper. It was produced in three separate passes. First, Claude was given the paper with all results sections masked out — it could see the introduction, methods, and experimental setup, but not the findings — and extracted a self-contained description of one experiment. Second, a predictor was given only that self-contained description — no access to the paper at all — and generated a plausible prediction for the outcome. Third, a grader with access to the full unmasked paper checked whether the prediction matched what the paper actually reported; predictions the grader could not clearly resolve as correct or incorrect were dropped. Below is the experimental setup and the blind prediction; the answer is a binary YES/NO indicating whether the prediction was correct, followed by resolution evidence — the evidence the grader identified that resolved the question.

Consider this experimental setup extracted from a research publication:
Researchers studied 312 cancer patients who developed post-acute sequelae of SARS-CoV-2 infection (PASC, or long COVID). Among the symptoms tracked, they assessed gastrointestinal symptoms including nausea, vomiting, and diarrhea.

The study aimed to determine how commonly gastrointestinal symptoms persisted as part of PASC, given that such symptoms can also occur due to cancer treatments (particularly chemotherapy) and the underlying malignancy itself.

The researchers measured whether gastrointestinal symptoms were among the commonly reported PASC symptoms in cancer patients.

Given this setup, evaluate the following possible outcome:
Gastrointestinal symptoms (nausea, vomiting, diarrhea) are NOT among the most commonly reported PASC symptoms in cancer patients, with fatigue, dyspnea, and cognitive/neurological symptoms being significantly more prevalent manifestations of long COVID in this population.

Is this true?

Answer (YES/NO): NO